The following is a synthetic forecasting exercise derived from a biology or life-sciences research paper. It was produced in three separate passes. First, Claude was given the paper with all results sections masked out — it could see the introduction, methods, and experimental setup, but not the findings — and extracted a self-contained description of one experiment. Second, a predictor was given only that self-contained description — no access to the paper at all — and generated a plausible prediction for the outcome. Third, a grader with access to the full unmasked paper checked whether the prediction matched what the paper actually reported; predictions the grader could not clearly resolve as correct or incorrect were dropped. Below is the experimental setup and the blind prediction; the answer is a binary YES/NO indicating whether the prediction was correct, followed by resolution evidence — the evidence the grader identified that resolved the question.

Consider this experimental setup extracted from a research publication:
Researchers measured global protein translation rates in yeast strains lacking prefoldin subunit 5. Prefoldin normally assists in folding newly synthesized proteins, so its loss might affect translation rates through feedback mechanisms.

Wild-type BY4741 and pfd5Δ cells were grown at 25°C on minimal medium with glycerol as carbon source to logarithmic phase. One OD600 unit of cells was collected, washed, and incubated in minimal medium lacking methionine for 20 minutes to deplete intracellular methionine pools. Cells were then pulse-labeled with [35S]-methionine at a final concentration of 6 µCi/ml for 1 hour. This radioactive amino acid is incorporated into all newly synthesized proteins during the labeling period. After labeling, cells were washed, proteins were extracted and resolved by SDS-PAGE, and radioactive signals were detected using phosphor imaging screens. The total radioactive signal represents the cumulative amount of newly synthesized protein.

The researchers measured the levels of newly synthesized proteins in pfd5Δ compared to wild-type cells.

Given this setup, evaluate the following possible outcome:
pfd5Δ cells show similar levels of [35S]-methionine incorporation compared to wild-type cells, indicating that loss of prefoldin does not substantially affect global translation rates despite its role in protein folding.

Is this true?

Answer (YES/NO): YES